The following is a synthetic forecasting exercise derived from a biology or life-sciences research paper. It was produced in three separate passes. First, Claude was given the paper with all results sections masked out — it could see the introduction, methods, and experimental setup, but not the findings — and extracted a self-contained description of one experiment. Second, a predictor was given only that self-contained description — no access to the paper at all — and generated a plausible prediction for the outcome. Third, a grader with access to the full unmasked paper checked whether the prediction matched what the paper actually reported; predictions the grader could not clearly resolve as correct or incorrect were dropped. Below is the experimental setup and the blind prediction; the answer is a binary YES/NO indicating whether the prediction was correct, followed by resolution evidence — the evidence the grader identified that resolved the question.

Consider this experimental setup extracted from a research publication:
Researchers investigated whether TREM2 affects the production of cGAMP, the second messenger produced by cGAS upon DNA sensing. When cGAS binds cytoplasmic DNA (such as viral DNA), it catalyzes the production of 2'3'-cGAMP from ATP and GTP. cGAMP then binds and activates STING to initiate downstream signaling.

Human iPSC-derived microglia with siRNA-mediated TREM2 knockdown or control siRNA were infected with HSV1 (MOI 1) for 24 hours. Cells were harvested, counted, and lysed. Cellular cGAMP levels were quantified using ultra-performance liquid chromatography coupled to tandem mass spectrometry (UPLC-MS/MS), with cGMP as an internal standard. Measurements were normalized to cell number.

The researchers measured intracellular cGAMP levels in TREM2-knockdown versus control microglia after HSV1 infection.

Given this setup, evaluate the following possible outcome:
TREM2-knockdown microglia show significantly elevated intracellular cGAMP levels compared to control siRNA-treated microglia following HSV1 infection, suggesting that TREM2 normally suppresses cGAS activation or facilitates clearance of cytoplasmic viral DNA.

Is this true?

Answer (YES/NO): NO